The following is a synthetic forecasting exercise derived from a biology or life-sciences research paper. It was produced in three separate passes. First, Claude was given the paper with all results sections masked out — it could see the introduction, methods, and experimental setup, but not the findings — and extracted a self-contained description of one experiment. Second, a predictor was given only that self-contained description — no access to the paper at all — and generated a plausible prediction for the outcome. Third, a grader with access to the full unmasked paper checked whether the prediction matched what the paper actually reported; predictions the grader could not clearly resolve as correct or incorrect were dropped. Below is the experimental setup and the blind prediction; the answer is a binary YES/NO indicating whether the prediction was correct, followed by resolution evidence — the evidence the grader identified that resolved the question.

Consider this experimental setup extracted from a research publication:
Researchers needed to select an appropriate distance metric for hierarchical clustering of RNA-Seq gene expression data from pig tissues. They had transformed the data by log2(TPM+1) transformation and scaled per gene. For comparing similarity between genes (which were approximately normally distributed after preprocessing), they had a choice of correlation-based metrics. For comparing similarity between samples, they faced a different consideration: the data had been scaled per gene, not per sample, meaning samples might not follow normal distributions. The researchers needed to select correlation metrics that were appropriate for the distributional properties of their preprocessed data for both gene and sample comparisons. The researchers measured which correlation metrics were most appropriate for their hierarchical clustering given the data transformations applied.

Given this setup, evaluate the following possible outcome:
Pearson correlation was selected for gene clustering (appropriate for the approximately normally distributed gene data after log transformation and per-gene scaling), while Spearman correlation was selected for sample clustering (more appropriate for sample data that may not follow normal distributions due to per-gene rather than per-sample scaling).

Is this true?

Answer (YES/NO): YES